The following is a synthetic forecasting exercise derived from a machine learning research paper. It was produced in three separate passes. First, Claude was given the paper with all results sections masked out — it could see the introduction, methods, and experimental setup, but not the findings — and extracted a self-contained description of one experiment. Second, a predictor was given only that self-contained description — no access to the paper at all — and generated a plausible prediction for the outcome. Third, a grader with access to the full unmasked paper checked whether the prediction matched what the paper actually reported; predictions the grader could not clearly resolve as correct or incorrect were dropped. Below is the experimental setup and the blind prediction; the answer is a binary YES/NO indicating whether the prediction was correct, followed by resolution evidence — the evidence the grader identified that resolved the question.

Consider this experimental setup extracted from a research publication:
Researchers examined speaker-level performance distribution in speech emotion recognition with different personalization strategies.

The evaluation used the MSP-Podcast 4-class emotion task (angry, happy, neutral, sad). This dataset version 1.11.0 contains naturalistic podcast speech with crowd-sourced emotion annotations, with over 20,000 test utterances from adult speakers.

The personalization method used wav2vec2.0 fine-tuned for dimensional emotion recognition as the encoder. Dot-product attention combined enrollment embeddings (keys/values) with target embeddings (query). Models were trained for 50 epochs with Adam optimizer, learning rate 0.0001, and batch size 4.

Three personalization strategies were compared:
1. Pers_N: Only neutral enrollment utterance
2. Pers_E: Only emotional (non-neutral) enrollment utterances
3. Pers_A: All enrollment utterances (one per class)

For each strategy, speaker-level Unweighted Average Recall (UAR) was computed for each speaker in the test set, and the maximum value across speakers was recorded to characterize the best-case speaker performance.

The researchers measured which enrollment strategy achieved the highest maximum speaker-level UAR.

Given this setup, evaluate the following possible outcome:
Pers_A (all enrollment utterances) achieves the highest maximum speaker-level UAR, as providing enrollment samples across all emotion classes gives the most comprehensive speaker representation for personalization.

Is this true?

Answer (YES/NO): NO